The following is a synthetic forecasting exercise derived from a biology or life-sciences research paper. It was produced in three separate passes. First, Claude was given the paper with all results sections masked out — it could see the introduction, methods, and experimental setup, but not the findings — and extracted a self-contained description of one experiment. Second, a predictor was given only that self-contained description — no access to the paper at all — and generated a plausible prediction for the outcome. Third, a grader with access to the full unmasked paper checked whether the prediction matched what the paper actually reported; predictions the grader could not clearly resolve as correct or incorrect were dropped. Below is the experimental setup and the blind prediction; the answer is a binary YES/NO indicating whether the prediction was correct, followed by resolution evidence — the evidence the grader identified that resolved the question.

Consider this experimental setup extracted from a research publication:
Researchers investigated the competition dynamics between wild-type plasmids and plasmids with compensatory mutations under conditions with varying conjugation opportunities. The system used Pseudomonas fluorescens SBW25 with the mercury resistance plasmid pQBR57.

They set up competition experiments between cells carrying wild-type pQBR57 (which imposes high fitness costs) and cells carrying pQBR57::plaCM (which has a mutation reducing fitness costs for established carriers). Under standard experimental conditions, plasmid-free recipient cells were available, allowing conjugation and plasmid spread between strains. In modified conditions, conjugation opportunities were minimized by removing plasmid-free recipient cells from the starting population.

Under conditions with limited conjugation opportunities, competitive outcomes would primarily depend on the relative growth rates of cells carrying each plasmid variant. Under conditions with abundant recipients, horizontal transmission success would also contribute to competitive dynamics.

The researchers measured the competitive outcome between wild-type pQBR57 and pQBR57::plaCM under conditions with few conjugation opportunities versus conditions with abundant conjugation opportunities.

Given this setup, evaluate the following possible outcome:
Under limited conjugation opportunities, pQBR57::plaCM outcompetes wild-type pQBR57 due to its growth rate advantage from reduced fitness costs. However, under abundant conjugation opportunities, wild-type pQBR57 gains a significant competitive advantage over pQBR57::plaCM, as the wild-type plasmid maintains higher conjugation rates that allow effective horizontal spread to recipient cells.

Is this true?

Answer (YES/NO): YES